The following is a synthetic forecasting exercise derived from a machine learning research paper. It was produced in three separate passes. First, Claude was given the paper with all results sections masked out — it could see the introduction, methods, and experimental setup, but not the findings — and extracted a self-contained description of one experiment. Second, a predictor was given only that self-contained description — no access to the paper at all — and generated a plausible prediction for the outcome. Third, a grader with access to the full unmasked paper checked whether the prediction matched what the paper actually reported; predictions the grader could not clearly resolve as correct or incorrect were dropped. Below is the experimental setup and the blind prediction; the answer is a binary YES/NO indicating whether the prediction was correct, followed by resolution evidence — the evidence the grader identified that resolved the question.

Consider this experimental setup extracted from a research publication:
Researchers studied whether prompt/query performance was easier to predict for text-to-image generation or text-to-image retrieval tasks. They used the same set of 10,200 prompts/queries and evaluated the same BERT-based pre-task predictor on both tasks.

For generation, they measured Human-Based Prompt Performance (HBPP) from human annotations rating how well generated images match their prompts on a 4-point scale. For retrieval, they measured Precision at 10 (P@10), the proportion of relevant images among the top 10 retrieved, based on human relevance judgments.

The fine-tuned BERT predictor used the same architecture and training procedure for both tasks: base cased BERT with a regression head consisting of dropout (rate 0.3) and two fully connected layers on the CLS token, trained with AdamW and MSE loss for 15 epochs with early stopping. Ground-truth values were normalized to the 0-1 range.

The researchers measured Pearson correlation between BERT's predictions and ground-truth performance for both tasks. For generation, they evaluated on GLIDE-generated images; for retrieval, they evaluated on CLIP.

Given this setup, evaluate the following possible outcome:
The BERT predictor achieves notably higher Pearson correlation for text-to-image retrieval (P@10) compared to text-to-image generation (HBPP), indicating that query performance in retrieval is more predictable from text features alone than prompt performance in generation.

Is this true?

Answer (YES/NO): NO